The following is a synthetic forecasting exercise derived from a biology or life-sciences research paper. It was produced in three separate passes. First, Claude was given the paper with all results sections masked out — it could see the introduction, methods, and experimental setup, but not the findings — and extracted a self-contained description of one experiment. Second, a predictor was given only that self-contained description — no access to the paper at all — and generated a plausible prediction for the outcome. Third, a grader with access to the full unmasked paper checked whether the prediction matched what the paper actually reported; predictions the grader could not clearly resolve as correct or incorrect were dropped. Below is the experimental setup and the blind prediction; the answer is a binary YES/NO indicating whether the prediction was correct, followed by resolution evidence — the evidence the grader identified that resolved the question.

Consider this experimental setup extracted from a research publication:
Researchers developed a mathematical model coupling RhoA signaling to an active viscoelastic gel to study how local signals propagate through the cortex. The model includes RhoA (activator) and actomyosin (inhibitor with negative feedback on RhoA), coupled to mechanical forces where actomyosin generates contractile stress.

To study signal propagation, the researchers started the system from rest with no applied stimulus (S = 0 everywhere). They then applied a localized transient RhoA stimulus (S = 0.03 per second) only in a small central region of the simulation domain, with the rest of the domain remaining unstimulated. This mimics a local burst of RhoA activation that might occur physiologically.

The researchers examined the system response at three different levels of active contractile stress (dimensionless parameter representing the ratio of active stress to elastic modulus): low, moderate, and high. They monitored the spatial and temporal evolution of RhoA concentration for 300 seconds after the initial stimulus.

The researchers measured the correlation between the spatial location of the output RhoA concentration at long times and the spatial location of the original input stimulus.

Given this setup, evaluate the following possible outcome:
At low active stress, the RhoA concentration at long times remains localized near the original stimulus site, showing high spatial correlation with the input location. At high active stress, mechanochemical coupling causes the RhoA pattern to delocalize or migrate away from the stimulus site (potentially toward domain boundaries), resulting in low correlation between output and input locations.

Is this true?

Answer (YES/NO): NO